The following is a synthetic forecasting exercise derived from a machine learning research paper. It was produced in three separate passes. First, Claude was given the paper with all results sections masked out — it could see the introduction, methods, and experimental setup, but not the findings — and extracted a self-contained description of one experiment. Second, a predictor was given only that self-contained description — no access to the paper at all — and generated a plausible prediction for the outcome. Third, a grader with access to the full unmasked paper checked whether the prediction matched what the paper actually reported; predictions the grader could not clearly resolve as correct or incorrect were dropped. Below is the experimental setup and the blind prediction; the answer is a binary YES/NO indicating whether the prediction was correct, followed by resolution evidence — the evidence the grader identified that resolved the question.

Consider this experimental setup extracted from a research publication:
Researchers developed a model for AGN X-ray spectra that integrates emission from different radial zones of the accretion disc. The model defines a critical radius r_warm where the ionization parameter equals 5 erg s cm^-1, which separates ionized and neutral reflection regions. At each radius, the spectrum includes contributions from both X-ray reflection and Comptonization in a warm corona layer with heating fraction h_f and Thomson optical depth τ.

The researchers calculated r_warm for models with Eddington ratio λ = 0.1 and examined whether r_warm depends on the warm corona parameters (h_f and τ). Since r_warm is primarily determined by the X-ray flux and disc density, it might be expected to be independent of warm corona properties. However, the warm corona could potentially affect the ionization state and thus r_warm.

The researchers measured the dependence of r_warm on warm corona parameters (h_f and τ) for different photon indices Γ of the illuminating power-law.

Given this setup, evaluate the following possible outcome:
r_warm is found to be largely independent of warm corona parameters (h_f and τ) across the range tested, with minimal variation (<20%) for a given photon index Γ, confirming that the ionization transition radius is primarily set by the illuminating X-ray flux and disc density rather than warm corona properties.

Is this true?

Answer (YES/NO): YES